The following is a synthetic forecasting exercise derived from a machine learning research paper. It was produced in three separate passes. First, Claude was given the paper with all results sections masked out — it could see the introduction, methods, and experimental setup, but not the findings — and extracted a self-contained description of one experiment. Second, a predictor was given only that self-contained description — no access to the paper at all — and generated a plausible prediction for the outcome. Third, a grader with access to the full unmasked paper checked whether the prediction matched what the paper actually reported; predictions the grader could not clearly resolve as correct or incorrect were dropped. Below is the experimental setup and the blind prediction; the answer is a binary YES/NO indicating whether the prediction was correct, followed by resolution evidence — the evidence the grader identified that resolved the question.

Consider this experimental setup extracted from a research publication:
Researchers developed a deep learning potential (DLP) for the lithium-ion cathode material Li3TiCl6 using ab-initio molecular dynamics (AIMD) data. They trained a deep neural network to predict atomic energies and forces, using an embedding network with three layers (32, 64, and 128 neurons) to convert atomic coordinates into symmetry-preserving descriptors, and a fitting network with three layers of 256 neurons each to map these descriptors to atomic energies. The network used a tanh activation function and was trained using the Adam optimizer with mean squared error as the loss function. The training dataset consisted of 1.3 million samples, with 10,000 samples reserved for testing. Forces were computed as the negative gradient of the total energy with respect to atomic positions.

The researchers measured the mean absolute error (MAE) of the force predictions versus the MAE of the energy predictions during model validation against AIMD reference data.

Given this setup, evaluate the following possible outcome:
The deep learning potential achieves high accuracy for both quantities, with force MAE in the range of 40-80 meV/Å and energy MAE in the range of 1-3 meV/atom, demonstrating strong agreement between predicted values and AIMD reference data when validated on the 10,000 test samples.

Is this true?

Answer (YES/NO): NO